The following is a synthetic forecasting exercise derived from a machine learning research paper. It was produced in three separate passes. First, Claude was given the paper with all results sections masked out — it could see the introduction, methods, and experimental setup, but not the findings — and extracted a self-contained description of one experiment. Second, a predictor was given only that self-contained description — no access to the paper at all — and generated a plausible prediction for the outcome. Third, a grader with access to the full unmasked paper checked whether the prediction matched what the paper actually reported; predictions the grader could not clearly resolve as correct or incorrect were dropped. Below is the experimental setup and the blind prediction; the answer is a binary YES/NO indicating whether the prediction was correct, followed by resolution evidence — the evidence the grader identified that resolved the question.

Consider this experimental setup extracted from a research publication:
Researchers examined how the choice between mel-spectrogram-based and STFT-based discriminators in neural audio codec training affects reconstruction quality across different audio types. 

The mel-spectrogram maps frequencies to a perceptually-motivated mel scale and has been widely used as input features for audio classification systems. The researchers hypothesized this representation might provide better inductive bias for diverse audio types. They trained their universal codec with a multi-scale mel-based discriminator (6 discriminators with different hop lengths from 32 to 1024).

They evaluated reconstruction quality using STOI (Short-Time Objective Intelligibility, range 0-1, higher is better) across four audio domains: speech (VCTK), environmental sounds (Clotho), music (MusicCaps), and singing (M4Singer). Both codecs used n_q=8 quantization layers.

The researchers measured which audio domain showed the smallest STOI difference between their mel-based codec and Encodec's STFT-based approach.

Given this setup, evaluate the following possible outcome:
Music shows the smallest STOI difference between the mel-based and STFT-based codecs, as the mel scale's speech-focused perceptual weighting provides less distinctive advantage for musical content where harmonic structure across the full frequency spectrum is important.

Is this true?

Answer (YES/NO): NO